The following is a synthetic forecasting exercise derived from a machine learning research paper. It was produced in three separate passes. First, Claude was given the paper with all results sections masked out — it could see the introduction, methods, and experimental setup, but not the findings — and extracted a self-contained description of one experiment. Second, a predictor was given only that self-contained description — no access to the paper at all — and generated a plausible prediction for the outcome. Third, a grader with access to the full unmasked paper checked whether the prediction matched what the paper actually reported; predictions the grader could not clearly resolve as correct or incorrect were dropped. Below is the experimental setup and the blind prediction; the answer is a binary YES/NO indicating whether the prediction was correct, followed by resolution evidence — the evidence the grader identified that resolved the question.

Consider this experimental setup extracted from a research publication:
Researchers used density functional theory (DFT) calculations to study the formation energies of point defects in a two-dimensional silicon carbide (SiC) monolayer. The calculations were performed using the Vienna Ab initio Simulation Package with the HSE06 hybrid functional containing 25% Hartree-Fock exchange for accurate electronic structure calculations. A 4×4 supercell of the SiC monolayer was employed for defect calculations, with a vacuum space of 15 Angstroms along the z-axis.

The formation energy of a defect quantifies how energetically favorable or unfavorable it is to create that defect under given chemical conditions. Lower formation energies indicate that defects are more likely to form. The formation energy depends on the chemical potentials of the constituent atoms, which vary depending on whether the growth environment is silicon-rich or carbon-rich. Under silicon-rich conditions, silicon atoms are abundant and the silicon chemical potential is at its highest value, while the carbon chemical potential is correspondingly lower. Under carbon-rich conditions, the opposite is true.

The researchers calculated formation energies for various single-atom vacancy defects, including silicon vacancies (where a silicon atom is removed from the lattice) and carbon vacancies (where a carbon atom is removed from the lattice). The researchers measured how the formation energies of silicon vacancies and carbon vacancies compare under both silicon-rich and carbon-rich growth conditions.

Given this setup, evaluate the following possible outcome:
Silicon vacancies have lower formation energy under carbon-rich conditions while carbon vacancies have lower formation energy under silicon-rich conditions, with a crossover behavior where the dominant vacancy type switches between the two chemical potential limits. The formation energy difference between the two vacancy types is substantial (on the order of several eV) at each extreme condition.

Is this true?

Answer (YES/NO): NO